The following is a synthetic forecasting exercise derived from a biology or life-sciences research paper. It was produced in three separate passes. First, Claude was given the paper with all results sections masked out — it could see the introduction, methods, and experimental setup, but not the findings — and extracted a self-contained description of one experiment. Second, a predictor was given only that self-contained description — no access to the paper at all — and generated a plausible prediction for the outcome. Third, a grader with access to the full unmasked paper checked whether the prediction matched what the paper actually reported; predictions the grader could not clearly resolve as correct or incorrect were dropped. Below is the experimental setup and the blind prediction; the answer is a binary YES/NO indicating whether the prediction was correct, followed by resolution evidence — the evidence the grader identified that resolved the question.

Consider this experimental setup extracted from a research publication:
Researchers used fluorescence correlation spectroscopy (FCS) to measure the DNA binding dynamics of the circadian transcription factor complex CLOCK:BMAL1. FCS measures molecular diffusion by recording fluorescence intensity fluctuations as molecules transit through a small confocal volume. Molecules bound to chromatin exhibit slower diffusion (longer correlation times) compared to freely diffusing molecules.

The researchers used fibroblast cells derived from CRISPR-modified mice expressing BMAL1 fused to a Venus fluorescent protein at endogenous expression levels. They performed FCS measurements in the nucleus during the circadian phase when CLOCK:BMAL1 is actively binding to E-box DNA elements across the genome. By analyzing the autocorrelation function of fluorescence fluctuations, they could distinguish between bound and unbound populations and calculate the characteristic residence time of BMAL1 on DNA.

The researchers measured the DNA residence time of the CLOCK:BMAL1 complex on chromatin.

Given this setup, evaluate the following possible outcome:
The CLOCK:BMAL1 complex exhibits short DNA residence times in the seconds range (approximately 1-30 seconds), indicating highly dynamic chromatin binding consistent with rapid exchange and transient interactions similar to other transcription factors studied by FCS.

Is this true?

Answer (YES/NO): YES